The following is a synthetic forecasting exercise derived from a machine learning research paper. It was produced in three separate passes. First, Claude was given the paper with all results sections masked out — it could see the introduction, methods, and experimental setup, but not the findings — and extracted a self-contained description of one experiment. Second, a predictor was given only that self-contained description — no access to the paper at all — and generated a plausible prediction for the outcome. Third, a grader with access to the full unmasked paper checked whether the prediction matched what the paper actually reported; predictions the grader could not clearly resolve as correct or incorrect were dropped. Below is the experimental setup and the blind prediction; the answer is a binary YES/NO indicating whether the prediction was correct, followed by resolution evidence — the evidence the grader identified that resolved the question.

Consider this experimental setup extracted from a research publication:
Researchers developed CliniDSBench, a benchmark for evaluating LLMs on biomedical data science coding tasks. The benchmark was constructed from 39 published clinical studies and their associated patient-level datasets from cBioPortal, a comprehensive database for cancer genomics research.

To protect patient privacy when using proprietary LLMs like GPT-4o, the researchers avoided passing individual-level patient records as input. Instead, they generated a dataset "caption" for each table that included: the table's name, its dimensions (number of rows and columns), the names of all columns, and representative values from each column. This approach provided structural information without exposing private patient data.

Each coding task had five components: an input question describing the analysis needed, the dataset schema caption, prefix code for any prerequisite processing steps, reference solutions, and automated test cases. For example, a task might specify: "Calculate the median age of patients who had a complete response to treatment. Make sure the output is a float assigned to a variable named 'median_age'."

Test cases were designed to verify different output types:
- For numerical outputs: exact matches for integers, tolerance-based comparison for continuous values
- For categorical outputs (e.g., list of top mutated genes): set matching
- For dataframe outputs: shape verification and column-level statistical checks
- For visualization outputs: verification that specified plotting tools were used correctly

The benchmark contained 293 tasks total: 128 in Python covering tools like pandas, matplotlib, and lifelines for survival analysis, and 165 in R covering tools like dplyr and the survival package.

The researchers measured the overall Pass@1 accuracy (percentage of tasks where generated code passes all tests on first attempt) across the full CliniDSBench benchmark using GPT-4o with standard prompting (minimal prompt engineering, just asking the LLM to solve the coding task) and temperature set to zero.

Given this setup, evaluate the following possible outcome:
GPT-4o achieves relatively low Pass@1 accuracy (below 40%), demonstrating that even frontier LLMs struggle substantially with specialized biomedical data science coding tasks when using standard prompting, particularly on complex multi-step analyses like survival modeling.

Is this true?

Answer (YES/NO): YES